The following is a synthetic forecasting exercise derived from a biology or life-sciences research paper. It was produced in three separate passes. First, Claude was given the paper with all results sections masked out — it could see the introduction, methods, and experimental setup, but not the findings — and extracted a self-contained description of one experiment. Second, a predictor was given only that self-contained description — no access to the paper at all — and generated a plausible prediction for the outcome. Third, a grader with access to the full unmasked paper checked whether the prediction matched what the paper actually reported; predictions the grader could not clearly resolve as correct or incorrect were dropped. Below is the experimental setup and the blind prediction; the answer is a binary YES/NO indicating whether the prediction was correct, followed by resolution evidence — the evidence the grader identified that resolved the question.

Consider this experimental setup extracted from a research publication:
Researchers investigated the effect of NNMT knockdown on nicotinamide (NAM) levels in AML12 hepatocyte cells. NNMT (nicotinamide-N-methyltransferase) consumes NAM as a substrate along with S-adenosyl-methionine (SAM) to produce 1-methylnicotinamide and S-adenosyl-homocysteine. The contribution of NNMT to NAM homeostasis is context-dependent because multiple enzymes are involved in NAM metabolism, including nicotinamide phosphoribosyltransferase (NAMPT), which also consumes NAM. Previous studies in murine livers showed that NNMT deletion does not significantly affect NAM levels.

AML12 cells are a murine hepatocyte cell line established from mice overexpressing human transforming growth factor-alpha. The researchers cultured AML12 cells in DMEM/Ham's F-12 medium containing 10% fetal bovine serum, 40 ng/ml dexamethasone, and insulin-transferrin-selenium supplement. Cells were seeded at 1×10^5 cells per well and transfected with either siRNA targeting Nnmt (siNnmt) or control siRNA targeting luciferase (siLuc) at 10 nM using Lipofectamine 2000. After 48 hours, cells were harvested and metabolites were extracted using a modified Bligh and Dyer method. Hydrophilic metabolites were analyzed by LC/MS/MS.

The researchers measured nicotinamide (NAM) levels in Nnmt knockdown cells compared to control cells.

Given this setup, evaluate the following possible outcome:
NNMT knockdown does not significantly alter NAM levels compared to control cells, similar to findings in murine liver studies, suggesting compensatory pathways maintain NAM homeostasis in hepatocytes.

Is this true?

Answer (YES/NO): YES